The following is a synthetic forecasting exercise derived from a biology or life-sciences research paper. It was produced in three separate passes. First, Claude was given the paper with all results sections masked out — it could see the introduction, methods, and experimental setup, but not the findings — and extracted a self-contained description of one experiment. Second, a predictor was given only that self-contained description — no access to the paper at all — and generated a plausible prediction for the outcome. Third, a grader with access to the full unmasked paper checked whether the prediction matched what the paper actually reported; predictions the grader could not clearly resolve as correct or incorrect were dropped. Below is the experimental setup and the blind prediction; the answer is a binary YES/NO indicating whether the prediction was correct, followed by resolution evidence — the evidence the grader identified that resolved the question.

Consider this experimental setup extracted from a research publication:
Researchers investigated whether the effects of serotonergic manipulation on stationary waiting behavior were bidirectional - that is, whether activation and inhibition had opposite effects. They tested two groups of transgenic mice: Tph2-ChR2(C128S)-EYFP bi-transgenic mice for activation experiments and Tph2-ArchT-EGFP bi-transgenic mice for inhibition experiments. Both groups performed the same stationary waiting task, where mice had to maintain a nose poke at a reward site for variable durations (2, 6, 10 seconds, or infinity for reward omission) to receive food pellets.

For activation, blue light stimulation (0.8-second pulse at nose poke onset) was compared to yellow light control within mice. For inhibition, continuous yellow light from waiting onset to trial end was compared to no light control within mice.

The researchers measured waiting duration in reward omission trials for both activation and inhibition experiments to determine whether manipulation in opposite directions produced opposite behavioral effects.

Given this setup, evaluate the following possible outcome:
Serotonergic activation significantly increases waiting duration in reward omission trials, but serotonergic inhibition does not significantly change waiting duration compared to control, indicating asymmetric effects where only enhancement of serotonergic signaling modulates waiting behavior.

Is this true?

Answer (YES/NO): NO